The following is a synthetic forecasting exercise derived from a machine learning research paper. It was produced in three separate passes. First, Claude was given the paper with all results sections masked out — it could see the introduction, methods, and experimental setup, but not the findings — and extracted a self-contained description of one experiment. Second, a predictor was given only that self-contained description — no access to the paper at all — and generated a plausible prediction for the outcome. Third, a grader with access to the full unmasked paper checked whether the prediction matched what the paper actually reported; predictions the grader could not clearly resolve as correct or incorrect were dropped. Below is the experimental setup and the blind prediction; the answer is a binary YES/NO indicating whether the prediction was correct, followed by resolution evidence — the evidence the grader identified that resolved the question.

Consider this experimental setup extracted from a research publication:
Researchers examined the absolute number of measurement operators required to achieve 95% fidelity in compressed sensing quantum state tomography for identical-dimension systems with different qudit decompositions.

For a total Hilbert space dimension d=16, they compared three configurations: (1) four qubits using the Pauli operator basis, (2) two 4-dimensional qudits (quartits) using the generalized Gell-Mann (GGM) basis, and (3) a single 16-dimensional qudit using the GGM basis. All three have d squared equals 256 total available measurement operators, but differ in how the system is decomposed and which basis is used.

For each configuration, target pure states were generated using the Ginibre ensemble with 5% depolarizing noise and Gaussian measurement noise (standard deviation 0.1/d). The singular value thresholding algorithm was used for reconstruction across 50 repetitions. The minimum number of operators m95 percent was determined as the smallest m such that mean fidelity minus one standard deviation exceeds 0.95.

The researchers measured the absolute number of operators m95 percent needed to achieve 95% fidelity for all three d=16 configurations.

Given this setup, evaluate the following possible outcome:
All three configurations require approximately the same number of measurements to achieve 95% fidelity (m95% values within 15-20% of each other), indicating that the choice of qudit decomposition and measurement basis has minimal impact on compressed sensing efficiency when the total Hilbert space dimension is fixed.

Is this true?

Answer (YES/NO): NO